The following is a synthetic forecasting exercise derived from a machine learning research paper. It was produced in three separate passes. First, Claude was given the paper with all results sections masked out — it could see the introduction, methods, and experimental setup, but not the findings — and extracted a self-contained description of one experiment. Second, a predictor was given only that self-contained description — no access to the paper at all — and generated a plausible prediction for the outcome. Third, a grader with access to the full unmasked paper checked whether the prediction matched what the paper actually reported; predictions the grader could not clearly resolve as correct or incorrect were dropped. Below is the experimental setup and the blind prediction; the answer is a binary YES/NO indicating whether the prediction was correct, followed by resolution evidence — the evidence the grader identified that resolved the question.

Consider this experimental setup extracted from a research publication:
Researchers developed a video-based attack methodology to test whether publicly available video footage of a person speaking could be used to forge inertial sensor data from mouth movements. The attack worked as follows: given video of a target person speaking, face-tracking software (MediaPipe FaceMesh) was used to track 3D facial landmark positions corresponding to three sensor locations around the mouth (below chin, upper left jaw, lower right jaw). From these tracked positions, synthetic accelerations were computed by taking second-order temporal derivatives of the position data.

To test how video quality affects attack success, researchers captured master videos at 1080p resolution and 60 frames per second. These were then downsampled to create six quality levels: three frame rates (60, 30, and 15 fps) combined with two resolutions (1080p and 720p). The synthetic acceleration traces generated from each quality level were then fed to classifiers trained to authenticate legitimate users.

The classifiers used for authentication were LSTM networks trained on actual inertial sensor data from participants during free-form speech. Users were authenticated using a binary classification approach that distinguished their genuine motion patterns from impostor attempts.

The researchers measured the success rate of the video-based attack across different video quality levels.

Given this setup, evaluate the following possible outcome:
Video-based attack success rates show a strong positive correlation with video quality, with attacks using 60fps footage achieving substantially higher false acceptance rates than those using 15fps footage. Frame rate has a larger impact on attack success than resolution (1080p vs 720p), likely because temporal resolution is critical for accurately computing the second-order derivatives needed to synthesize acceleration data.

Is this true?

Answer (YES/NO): NO